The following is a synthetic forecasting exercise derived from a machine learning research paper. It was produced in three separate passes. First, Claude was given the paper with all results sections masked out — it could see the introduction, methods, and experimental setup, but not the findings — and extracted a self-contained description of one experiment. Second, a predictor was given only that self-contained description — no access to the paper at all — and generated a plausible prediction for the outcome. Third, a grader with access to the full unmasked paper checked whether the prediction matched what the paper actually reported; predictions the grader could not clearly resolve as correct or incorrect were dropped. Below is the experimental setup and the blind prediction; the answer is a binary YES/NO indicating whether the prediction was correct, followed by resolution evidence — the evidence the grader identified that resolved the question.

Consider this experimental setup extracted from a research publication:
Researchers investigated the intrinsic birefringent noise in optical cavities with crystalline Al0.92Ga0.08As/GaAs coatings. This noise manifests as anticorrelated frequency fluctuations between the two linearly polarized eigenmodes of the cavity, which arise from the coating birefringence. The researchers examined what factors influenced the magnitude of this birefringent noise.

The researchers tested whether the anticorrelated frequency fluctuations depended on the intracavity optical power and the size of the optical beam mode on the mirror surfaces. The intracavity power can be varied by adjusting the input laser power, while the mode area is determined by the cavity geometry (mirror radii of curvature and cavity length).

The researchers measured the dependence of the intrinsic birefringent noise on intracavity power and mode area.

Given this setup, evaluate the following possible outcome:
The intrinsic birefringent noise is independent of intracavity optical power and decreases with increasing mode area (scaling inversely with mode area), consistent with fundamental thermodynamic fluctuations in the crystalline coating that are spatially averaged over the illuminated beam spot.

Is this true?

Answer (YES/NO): NO